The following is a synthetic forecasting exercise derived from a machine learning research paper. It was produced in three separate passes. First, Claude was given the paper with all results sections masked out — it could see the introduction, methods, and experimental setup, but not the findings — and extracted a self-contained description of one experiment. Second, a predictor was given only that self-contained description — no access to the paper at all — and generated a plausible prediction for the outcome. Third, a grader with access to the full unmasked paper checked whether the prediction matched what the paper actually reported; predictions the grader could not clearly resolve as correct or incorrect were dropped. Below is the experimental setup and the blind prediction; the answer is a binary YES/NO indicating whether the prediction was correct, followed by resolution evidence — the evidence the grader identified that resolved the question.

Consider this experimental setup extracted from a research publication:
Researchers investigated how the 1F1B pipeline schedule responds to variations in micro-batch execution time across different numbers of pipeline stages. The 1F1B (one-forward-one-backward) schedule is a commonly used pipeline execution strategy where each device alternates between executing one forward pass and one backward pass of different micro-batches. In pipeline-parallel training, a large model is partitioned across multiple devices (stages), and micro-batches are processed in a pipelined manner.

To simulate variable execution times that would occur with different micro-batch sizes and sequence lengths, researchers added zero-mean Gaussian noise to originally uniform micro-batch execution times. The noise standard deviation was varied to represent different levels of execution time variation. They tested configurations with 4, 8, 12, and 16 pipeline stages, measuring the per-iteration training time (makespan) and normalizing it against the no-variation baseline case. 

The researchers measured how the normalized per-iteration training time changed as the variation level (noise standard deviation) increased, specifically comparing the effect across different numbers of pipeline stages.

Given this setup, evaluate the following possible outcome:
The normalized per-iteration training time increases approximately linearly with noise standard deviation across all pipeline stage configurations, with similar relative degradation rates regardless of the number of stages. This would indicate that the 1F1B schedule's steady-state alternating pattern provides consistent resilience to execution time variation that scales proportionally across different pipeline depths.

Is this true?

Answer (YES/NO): NO